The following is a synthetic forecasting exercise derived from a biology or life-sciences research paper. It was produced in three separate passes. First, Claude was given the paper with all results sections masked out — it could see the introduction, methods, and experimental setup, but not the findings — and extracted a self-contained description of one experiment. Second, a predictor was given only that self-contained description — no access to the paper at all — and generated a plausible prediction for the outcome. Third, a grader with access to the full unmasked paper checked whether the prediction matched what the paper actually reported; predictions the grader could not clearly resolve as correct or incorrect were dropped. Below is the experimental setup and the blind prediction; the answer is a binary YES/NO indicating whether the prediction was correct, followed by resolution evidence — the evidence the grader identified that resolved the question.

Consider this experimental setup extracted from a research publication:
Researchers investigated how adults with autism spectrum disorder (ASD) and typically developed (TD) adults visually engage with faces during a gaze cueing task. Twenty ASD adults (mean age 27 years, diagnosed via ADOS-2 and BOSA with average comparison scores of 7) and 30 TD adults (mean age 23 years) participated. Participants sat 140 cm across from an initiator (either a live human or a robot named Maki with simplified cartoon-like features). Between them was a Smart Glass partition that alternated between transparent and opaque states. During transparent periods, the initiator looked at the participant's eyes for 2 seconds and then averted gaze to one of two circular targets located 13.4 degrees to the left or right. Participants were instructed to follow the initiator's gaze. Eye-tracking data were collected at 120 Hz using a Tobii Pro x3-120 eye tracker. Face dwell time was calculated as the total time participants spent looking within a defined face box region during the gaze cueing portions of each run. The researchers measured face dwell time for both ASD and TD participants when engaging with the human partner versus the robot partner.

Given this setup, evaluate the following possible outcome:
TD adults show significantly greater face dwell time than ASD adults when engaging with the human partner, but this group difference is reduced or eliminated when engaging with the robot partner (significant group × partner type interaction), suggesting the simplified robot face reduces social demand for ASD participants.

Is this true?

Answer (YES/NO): NO